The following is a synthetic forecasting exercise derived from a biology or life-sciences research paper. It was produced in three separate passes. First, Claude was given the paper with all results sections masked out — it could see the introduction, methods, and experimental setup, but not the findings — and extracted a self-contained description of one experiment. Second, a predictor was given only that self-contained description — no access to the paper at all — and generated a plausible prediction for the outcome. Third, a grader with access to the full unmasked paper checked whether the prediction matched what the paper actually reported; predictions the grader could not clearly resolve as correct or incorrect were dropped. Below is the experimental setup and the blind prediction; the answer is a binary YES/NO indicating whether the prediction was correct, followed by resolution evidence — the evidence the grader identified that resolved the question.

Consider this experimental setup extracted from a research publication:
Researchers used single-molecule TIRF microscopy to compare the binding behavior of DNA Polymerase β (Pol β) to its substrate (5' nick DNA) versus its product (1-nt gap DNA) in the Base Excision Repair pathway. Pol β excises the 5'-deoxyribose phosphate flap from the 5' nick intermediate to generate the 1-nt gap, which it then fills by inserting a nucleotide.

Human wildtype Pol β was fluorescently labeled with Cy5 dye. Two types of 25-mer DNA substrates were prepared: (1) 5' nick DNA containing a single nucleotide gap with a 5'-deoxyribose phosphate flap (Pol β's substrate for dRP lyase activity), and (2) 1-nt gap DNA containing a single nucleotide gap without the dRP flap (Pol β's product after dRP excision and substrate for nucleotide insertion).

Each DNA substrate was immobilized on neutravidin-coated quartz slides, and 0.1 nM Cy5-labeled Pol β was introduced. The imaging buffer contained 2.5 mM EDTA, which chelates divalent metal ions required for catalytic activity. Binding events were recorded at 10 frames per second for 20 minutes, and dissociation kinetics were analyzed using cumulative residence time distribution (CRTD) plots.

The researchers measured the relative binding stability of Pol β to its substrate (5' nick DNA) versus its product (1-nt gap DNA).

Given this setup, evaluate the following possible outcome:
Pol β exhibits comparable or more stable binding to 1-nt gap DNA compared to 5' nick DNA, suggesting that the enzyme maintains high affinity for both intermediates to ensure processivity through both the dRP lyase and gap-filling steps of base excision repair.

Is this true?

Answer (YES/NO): YES